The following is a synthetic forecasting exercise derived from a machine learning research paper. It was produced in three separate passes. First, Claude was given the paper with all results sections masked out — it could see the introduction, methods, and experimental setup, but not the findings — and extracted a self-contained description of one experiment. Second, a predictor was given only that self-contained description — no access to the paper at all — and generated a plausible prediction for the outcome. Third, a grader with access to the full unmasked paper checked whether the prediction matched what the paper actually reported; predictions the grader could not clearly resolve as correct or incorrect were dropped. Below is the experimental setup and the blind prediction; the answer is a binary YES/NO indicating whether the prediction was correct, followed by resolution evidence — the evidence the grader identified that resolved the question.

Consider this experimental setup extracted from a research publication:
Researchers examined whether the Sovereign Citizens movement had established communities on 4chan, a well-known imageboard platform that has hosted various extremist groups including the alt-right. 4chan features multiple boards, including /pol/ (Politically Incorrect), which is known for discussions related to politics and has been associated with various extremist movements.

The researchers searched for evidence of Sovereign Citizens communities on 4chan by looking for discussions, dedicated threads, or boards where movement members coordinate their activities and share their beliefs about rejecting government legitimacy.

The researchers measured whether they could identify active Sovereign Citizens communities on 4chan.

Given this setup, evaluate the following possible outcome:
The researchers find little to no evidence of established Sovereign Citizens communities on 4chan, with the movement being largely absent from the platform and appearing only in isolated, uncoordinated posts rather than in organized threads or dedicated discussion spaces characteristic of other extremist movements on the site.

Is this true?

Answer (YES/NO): YES